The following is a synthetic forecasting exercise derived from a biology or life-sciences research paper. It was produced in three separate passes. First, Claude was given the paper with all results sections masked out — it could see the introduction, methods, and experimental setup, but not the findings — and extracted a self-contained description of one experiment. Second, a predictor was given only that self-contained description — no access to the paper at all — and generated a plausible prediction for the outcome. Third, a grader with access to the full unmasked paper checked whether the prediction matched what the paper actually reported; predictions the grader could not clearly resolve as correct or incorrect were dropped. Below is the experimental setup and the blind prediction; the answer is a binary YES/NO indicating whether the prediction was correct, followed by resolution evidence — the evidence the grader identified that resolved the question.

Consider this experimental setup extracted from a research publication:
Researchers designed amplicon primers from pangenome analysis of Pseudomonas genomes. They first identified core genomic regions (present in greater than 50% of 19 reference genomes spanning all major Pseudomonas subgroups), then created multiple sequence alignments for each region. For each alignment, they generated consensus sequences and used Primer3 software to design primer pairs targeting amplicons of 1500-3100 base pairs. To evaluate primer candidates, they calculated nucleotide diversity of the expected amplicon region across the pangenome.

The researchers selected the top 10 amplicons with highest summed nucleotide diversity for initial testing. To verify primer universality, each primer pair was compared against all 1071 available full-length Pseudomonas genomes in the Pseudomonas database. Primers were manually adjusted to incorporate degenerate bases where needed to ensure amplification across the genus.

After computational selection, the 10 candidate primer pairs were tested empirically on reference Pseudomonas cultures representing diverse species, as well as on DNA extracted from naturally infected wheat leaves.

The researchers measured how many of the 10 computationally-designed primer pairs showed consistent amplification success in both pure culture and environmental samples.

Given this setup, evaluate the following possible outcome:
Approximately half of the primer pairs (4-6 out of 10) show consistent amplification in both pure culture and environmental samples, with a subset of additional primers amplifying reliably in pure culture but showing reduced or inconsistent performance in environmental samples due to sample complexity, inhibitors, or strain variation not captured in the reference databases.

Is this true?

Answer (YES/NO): NO